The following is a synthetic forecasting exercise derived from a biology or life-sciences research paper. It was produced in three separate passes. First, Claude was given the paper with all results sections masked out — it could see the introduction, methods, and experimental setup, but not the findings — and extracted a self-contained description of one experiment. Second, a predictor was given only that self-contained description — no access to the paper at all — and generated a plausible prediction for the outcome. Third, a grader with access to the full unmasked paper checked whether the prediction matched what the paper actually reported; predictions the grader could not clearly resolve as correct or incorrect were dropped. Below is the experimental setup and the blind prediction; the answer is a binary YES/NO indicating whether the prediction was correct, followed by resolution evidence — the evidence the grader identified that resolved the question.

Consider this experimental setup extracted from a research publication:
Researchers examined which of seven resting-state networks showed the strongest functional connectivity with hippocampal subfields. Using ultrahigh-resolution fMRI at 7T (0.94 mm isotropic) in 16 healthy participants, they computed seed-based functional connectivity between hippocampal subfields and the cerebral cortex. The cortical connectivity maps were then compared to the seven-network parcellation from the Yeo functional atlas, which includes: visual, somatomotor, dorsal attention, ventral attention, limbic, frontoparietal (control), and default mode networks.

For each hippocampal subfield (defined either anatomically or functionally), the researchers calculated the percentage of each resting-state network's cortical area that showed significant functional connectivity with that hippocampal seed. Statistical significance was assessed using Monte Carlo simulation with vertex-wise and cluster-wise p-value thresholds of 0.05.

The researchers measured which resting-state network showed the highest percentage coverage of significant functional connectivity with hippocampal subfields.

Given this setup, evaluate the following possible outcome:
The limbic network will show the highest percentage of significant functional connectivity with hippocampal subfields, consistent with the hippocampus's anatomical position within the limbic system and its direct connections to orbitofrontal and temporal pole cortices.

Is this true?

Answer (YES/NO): NO